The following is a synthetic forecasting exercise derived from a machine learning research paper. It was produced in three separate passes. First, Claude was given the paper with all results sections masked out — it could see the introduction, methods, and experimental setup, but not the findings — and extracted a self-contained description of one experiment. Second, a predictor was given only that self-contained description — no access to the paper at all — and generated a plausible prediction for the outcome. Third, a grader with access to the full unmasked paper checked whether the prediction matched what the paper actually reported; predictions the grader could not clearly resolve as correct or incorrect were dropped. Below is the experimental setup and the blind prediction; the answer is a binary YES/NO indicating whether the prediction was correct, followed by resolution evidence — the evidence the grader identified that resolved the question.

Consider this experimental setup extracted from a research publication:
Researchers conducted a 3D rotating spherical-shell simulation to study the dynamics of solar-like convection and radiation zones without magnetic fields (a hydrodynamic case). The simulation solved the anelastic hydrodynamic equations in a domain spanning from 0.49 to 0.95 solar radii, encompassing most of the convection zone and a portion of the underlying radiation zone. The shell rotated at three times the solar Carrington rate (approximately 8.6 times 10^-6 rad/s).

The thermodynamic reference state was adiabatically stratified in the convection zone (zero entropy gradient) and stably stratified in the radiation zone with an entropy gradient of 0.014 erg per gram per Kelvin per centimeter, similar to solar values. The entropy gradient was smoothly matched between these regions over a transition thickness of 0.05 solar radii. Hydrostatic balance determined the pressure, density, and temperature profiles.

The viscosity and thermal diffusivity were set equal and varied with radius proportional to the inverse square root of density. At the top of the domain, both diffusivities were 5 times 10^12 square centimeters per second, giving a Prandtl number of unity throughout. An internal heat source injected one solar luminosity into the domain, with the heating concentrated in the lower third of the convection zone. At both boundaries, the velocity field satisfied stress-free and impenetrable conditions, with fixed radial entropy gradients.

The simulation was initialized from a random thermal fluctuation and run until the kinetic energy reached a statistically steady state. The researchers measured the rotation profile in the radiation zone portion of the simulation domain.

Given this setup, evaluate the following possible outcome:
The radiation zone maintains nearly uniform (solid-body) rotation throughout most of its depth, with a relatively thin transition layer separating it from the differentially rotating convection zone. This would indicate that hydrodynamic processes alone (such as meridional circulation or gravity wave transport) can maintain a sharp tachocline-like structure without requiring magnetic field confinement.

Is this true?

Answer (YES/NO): NO